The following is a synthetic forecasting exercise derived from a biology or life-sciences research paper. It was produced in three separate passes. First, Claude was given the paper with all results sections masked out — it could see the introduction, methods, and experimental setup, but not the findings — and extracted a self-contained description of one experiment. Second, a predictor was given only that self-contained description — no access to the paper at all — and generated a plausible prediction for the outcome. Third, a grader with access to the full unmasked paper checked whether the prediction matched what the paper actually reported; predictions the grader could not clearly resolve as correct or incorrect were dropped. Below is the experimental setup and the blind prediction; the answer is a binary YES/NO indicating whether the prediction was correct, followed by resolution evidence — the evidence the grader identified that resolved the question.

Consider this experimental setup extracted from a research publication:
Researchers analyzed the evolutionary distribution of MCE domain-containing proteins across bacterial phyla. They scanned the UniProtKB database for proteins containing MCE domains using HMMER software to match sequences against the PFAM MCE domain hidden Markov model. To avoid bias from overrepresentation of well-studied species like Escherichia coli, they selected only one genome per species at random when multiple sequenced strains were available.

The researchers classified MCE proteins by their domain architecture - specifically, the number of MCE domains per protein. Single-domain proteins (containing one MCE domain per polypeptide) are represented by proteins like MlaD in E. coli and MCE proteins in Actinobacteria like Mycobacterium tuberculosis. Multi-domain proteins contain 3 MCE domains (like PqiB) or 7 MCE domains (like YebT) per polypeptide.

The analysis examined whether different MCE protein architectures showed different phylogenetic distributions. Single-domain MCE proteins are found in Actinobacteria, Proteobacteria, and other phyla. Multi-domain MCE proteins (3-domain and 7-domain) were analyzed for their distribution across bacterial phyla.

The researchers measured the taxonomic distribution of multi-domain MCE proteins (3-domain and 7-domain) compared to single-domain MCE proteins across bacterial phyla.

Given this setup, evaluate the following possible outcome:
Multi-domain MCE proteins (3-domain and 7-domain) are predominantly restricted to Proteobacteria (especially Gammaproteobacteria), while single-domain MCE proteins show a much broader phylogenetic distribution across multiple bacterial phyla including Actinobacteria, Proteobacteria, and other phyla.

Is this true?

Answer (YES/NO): YES